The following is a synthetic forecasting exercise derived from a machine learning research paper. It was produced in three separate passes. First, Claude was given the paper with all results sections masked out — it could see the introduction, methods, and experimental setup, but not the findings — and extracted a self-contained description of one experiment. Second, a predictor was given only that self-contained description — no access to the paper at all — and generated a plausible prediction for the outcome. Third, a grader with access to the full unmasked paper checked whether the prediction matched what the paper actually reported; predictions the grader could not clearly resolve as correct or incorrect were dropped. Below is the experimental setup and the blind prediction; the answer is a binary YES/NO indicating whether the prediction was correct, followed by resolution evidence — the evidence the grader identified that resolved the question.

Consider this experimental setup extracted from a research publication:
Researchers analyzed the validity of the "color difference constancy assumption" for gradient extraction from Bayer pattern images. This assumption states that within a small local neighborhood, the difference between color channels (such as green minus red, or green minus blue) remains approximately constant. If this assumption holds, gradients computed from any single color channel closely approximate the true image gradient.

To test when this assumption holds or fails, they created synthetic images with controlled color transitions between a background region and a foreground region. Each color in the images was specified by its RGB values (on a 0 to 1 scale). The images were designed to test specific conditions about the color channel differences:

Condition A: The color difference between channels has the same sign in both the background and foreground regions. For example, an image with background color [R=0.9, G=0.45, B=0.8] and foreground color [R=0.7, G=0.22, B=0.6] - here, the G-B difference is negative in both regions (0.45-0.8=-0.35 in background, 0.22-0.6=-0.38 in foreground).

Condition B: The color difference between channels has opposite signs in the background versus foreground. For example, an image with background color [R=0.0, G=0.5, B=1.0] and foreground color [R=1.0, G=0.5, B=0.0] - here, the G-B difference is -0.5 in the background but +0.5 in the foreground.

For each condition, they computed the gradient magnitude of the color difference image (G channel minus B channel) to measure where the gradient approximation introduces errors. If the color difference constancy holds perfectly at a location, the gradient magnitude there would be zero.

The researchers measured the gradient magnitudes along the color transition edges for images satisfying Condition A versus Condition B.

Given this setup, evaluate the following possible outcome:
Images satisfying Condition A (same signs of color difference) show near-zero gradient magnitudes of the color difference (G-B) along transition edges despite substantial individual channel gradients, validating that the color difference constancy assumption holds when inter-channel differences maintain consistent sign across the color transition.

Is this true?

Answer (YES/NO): YES